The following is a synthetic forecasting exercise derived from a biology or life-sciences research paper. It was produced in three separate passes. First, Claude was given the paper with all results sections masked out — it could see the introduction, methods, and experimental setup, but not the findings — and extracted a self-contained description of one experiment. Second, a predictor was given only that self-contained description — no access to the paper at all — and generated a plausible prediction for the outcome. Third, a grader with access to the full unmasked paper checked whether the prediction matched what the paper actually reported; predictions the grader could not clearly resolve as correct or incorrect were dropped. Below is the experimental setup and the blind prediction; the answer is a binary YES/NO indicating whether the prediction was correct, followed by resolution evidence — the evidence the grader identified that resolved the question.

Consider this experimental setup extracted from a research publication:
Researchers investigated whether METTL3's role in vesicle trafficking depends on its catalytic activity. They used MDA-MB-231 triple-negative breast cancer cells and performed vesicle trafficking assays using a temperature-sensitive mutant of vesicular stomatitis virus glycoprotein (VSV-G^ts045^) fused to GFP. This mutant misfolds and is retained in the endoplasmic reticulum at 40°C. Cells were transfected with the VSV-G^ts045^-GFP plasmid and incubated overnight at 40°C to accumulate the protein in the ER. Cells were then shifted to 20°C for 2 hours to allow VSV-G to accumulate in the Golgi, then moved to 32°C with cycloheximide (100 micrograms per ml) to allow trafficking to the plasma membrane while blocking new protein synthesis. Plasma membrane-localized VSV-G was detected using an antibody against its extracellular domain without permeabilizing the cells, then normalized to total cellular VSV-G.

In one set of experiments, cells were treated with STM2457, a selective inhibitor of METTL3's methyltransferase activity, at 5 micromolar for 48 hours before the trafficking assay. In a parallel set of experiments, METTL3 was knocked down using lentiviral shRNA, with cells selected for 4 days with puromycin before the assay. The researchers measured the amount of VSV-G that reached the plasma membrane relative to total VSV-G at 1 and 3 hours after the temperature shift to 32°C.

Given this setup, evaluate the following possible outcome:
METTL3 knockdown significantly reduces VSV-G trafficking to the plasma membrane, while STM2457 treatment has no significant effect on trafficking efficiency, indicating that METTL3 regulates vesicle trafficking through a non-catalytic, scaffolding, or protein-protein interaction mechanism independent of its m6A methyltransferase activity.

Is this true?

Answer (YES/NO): YES